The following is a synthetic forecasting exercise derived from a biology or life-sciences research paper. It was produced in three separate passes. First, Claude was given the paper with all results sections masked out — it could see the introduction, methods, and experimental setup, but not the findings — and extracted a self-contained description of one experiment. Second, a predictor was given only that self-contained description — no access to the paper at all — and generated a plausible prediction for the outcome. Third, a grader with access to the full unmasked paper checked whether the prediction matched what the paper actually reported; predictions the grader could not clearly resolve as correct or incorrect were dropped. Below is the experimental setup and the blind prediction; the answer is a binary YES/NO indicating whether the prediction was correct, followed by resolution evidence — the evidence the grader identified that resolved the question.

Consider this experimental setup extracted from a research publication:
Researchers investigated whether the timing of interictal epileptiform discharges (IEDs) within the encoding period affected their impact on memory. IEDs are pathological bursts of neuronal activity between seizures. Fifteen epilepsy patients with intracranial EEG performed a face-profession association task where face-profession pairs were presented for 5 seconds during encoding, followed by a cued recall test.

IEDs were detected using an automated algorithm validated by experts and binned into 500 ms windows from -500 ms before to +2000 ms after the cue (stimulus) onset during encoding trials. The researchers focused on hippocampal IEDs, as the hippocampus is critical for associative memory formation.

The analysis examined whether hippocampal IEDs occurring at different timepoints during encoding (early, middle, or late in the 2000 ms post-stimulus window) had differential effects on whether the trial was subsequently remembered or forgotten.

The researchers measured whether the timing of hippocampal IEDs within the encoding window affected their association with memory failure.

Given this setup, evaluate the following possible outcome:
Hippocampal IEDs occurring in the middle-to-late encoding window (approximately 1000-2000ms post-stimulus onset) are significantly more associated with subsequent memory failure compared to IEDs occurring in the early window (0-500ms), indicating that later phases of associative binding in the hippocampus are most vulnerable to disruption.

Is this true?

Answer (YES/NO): NO